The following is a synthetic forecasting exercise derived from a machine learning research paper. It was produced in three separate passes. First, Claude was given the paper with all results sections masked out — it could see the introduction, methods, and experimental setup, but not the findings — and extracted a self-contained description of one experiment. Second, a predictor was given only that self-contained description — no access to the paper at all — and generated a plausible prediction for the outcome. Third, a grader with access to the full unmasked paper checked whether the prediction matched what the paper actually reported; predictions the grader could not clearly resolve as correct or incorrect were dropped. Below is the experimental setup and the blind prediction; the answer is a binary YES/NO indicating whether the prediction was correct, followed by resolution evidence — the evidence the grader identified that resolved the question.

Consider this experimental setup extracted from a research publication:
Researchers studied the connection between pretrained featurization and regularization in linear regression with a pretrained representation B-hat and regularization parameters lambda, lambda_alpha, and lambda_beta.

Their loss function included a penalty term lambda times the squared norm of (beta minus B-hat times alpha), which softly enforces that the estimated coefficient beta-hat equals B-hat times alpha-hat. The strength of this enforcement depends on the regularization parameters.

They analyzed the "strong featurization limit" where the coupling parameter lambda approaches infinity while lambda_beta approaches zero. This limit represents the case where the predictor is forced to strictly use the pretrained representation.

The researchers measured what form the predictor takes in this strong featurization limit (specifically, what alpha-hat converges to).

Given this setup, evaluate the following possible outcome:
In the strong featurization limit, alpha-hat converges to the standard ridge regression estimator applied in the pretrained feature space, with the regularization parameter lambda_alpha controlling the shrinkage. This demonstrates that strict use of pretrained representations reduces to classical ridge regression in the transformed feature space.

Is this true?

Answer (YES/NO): NO